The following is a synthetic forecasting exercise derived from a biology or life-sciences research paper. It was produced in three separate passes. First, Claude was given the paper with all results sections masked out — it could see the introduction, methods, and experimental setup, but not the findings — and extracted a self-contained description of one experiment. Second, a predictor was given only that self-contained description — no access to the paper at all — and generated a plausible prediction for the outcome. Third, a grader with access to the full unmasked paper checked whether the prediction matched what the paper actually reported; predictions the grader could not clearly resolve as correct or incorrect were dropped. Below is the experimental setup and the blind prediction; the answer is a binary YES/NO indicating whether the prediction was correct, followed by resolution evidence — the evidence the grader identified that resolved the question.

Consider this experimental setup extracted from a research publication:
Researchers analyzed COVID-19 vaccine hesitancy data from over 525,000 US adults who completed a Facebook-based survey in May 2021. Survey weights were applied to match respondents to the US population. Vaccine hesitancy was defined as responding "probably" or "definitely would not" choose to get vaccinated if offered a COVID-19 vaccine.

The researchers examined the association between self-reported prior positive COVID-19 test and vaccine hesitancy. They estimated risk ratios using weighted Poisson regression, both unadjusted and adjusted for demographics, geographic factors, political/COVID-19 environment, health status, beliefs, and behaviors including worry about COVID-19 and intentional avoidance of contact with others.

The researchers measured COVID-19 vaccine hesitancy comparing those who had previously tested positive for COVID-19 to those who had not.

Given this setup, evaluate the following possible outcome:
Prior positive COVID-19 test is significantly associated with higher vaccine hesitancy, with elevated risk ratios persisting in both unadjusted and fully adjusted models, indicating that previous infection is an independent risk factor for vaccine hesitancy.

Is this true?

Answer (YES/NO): YES